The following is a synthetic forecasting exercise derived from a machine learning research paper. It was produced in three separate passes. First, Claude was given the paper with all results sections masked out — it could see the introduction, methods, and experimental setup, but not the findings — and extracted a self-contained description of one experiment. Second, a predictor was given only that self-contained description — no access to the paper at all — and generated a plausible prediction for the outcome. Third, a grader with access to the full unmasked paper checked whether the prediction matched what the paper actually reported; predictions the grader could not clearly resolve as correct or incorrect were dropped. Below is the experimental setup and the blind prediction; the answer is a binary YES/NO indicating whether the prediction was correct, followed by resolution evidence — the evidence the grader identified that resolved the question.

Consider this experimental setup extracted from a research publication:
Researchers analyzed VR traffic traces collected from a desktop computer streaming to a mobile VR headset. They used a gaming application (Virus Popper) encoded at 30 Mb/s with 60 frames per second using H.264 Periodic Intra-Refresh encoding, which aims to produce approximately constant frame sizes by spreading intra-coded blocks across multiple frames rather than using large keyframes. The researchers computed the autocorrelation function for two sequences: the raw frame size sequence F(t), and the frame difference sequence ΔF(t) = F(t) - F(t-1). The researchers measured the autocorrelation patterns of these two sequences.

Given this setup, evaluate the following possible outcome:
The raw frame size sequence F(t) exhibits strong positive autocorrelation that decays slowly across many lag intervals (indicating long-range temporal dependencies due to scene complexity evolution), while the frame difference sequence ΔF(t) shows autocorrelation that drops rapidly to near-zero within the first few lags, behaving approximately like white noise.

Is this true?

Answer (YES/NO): NO